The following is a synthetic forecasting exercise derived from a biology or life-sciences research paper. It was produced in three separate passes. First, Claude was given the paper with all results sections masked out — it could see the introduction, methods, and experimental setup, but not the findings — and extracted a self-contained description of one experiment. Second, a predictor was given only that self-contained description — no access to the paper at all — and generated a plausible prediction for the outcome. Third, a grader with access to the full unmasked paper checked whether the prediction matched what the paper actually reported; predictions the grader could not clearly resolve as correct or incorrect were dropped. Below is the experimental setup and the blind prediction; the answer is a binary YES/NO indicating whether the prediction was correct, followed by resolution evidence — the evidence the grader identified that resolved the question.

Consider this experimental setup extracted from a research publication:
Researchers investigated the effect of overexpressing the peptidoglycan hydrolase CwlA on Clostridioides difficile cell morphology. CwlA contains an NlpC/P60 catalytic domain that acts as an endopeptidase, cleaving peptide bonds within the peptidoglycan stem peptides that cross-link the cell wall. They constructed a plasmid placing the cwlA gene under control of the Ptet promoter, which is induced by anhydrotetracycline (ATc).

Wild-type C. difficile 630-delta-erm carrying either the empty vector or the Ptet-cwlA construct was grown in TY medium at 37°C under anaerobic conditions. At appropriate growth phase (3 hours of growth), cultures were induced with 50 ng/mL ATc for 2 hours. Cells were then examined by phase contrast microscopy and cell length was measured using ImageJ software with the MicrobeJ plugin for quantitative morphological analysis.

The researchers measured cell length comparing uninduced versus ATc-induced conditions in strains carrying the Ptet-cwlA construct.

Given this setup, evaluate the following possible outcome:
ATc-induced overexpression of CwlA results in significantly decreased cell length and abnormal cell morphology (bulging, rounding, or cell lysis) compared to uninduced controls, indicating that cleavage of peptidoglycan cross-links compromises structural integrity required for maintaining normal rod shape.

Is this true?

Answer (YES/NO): NO